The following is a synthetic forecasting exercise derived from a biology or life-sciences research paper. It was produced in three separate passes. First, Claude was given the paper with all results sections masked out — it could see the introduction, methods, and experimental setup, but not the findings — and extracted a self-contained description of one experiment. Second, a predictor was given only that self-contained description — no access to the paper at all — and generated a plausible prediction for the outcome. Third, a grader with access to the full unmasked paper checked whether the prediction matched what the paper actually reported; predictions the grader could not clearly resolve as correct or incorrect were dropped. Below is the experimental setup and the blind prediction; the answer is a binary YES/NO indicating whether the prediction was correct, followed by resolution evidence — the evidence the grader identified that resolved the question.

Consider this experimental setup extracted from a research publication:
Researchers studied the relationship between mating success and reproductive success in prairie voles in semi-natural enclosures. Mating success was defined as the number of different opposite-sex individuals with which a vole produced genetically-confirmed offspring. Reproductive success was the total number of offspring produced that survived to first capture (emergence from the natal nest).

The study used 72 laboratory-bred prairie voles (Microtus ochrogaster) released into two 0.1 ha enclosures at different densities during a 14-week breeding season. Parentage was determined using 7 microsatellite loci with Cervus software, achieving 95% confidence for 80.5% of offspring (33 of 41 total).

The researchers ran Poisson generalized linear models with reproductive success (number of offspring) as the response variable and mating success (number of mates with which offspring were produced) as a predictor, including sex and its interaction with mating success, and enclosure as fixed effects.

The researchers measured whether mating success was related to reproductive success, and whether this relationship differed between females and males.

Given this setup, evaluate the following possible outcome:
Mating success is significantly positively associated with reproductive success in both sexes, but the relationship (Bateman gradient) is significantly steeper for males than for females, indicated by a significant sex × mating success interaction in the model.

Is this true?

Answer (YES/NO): NO